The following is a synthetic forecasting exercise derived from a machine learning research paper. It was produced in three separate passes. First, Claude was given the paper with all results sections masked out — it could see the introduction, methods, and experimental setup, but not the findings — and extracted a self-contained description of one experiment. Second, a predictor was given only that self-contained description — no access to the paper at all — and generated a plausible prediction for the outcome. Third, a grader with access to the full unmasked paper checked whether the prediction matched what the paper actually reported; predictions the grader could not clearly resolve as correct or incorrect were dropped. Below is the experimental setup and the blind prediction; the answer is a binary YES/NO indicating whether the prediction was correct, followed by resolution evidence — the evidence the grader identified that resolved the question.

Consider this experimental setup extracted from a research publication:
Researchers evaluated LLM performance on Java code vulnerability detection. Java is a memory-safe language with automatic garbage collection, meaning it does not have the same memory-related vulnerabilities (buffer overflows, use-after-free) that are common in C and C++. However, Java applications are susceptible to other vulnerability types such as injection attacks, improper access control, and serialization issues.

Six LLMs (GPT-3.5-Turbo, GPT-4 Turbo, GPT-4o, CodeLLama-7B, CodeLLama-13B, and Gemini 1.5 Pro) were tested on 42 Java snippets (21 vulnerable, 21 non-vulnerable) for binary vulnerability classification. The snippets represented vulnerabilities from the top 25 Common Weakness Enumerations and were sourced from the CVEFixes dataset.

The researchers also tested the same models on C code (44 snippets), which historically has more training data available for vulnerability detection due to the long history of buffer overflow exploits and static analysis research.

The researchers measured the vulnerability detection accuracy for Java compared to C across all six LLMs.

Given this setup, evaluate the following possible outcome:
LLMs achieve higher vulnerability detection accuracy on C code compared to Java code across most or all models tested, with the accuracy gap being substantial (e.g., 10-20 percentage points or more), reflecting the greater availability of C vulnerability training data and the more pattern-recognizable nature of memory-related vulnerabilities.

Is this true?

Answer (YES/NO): NO